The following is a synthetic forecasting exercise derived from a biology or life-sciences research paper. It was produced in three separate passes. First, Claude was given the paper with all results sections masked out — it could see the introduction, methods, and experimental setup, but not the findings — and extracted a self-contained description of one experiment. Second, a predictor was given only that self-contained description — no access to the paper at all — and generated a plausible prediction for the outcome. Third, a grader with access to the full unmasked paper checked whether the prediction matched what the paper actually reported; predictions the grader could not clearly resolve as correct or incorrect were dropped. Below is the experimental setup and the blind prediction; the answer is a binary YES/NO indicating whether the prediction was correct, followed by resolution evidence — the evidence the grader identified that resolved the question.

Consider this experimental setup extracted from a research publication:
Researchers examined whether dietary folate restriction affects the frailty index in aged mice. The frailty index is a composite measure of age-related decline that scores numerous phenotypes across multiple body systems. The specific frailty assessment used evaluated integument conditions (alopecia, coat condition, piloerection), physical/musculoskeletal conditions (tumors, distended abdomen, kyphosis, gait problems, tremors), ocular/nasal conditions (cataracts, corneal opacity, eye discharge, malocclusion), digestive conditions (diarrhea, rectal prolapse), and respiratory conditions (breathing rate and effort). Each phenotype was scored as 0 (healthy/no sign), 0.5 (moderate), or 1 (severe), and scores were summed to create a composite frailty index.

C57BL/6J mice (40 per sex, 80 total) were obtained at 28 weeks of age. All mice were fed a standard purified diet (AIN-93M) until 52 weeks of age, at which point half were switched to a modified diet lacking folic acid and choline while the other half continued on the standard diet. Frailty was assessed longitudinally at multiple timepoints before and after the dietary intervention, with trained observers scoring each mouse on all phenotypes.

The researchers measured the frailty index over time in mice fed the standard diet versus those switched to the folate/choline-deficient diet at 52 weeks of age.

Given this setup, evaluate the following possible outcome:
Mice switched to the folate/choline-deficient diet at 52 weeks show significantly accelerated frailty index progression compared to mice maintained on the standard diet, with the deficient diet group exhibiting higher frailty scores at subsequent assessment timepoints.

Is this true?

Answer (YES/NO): NO